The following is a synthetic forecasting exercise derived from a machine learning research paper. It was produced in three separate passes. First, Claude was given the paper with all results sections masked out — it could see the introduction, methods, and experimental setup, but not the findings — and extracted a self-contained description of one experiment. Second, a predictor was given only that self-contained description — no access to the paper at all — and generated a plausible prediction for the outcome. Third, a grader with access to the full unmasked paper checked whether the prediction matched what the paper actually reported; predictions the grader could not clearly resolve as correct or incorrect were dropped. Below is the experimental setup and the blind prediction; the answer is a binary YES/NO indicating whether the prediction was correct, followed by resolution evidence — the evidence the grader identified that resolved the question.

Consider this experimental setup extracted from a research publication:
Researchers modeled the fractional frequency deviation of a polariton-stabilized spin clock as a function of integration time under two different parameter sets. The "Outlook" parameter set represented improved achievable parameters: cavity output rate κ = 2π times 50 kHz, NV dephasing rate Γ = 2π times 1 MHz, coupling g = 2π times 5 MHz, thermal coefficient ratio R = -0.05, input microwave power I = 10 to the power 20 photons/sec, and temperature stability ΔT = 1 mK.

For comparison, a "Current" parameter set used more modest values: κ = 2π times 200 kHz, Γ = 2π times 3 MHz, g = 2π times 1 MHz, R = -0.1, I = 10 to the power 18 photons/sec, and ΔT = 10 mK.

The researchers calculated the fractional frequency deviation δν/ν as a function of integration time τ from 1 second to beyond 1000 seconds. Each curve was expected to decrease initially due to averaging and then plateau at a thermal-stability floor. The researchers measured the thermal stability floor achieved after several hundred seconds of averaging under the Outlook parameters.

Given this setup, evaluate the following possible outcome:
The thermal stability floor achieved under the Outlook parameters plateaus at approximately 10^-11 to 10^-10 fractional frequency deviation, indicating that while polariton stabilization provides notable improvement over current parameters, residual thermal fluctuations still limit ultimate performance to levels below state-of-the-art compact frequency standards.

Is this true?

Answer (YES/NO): NO